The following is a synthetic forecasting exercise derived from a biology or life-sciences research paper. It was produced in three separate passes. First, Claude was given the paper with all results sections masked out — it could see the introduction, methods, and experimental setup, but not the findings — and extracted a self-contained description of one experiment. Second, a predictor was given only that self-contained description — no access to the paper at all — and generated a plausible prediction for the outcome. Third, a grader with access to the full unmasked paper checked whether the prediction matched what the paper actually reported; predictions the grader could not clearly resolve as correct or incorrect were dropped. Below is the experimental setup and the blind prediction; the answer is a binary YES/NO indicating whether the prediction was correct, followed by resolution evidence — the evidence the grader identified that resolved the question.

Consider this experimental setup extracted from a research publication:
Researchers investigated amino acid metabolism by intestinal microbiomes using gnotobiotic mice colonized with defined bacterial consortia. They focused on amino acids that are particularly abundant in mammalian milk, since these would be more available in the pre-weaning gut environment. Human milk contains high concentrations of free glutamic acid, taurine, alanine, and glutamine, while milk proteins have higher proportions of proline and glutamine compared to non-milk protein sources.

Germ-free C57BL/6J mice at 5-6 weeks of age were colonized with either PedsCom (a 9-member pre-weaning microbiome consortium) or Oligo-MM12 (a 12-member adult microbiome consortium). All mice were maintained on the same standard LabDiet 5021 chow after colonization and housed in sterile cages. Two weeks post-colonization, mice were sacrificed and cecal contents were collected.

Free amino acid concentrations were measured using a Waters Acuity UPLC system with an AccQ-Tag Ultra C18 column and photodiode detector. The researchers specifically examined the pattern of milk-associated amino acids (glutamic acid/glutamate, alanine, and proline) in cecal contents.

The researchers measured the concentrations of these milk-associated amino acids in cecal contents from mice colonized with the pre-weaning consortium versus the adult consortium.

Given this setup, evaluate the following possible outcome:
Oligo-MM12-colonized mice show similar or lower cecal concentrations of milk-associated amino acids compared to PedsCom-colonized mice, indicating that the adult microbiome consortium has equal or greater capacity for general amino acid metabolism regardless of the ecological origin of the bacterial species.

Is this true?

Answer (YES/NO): NO